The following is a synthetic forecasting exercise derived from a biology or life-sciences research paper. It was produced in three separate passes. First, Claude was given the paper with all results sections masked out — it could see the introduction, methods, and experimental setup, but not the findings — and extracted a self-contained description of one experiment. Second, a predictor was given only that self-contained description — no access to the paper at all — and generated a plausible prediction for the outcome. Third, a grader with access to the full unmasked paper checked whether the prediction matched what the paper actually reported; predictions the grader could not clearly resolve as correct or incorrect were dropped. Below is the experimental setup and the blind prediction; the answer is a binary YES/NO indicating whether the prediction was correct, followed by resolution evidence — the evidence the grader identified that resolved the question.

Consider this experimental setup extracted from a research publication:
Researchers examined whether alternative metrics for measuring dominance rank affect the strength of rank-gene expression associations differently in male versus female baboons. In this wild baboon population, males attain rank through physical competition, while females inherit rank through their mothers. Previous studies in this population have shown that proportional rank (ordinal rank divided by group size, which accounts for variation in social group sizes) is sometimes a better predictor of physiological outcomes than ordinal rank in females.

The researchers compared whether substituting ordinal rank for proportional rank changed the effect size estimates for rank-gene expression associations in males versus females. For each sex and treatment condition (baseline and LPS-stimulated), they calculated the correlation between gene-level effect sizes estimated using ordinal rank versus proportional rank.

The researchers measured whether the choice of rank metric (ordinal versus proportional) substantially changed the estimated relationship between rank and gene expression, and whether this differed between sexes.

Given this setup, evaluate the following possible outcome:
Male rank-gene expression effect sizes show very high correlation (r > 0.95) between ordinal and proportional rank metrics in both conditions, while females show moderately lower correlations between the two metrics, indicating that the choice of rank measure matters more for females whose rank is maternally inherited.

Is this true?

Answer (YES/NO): NO